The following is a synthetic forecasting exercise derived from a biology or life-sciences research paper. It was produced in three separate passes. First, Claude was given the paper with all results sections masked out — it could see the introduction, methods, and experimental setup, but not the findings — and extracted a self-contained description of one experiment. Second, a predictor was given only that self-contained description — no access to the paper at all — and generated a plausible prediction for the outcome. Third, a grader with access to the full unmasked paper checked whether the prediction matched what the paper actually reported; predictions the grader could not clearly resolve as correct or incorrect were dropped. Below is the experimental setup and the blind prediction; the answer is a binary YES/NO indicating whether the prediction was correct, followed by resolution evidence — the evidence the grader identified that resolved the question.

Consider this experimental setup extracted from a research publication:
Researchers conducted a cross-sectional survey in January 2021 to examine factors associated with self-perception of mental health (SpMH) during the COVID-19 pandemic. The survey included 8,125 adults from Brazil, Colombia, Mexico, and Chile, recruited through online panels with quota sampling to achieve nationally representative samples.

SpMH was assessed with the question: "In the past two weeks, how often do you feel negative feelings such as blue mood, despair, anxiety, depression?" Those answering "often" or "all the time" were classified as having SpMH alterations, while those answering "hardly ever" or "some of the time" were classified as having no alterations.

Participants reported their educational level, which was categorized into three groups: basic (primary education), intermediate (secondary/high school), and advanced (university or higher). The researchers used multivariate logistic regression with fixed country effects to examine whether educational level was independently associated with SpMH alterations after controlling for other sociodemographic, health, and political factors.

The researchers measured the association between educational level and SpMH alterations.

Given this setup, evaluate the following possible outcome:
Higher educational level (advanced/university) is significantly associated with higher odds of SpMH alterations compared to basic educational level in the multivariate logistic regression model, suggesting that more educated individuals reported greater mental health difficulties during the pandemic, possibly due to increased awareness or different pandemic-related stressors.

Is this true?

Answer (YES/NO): NO